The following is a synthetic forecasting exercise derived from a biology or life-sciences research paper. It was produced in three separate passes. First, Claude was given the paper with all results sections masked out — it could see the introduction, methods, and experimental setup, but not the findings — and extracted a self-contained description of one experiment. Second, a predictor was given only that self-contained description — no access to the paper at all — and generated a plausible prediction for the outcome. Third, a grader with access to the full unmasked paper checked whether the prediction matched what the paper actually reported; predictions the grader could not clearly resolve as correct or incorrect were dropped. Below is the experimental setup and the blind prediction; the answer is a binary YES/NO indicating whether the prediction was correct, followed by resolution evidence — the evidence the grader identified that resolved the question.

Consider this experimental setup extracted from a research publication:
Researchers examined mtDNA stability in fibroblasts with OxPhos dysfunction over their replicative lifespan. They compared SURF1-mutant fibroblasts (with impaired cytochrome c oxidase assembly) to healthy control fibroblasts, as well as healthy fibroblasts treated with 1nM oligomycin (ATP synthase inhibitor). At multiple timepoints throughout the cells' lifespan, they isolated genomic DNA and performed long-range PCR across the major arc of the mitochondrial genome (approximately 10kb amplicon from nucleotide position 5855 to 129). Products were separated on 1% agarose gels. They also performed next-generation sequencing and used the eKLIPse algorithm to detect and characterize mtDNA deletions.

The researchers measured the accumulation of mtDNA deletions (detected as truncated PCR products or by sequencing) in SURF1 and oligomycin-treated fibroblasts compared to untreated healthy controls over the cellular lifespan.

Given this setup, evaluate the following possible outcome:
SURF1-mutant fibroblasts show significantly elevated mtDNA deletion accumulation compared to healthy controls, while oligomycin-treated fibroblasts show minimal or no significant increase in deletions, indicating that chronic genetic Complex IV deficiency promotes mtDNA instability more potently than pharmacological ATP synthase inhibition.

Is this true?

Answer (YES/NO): NO